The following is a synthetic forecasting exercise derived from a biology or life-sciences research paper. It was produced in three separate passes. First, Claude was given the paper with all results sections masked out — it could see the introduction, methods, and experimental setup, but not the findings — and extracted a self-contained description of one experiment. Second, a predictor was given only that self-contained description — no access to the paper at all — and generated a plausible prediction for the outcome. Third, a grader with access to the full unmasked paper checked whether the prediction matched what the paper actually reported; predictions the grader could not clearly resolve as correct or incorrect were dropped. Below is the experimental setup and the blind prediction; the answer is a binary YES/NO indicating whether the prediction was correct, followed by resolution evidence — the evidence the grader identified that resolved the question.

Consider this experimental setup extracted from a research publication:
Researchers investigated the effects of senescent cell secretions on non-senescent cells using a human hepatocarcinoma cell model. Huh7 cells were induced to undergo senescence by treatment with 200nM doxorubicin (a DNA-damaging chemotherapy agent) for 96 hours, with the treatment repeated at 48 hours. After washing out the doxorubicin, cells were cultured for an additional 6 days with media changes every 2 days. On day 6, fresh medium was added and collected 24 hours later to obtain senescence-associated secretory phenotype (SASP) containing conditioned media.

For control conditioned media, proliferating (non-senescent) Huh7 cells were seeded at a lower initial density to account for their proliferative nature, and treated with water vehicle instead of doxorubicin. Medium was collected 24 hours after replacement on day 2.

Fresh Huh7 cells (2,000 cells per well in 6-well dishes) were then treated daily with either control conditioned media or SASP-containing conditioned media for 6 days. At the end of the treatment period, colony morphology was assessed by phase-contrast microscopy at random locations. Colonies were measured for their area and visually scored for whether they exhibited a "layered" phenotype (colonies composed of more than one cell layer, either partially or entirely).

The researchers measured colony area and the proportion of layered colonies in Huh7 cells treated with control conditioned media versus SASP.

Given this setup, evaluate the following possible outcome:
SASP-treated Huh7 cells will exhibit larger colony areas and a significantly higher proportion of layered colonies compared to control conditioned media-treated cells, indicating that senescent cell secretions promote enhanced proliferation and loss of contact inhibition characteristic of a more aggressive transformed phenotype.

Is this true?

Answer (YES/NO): NO